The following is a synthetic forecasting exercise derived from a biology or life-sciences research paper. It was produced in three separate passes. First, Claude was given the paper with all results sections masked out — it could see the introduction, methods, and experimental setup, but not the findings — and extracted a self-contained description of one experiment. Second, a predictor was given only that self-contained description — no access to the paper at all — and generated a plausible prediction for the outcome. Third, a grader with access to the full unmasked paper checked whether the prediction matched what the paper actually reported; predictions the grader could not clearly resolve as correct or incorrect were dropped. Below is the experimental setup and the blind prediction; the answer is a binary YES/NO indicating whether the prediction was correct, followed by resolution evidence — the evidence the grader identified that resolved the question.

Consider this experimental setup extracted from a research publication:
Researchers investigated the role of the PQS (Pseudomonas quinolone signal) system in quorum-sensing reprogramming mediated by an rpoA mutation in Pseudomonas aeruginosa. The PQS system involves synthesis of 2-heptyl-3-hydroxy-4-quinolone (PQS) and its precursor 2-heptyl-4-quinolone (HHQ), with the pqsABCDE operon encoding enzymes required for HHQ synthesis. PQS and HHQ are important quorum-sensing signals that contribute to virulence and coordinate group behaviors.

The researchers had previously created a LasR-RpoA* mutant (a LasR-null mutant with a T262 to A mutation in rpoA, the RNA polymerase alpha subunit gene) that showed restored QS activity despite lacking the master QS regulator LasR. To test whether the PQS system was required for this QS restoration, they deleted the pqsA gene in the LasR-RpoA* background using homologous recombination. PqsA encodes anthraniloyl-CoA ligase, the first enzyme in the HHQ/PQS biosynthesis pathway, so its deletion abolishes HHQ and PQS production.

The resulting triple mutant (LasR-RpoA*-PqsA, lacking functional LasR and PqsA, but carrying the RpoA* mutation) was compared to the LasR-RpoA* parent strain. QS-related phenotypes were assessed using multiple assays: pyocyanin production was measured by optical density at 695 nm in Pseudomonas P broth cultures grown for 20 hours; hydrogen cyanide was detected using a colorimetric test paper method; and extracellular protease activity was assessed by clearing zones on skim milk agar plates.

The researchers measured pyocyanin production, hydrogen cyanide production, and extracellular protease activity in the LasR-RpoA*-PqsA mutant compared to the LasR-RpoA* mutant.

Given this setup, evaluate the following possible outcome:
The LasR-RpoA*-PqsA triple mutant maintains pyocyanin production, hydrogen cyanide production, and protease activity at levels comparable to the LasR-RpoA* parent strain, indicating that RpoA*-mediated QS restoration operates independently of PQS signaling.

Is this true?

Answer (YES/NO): NO